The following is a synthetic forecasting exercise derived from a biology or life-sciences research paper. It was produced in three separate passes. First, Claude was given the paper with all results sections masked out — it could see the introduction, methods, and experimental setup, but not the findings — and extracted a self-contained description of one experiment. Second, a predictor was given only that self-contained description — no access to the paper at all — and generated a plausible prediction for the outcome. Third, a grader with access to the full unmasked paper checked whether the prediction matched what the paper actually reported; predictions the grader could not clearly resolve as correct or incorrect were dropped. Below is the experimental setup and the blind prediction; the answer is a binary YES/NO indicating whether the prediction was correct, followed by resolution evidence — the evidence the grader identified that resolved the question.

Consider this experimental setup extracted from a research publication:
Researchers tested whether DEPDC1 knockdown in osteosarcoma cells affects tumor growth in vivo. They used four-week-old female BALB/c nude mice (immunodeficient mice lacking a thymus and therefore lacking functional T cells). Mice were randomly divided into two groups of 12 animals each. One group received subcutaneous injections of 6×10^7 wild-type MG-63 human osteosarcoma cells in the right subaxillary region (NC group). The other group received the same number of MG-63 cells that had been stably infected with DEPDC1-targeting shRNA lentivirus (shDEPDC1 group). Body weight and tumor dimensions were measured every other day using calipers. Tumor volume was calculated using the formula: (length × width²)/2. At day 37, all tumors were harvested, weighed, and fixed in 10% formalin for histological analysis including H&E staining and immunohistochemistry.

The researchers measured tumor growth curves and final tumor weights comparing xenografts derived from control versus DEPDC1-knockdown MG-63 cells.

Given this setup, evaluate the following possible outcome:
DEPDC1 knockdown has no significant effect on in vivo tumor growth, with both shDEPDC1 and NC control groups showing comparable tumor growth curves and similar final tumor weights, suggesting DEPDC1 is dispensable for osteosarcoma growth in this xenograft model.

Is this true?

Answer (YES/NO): NO